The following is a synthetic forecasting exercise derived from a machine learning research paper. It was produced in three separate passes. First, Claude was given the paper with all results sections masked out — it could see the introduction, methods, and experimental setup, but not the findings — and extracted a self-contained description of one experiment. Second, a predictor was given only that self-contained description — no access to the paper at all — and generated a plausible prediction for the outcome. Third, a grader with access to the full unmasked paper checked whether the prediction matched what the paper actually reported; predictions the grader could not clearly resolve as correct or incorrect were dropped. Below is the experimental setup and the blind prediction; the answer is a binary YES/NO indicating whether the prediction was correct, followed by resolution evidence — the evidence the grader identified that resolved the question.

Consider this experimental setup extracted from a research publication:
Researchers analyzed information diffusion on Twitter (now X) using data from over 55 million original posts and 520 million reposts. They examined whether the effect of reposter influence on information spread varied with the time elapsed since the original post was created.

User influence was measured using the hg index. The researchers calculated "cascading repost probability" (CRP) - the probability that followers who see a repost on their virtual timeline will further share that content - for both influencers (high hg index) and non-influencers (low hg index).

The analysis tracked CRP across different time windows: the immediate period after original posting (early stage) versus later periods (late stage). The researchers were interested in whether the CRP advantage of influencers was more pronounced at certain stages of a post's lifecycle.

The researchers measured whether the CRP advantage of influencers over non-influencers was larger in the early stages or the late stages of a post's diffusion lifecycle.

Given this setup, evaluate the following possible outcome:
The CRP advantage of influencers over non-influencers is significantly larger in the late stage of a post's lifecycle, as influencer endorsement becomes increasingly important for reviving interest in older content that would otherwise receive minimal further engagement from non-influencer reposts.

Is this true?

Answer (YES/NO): NO